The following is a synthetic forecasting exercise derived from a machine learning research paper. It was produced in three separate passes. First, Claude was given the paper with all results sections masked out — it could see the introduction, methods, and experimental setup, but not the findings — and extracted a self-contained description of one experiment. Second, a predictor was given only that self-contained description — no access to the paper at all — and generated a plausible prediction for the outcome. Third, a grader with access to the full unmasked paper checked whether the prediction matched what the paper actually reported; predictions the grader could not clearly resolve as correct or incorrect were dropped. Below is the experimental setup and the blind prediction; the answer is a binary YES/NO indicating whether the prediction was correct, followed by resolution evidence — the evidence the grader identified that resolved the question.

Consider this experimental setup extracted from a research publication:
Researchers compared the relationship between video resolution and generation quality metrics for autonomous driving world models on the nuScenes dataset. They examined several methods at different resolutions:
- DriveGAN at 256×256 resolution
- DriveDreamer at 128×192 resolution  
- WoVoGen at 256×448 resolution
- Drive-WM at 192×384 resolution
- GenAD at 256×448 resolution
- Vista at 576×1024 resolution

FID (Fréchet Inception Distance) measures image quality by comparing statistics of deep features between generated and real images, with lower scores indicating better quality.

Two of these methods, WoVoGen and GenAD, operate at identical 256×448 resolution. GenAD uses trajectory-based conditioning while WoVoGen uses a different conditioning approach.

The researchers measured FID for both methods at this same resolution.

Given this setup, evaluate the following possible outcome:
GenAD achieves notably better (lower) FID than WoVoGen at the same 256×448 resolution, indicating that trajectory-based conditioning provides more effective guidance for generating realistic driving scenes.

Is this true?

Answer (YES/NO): NO